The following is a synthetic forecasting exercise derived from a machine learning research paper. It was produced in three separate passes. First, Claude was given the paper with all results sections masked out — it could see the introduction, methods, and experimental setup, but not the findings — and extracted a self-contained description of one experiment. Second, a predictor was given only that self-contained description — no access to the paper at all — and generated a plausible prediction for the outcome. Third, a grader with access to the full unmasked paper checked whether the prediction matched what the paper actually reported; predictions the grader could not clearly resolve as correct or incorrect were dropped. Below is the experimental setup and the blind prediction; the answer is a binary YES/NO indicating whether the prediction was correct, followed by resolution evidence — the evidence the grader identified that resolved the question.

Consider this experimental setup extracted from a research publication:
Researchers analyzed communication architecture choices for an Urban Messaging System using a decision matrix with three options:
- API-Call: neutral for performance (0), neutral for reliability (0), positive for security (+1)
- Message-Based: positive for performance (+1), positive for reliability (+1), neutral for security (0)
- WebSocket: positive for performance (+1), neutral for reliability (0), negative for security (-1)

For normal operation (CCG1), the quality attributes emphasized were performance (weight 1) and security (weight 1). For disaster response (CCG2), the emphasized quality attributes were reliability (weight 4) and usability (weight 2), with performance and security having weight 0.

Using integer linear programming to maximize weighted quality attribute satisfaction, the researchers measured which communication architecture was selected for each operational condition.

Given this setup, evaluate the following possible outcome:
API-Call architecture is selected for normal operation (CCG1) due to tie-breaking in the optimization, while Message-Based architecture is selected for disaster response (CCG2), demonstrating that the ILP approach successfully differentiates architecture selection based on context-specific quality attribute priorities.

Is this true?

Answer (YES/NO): YES